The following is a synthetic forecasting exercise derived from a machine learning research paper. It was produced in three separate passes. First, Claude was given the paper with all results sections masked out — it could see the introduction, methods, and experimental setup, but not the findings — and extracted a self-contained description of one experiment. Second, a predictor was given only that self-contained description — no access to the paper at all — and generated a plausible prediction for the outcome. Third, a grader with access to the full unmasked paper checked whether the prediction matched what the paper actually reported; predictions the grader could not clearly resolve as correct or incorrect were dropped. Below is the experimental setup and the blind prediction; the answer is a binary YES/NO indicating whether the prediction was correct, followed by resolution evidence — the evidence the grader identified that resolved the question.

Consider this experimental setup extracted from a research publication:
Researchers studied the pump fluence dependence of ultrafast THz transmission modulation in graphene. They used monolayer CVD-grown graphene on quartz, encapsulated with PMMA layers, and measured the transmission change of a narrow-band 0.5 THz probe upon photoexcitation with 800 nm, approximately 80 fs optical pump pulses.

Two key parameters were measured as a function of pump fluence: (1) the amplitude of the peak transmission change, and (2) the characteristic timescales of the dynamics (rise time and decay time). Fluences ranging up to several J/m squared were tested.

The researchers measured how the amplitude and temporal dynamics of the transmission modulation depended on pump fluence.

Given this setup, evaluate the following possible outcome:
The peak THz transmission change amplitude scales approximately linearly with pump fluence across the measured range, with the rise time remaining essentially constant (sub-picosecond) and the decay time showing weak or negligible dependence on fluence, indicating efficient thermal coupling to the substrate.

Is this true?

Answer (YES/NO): NO